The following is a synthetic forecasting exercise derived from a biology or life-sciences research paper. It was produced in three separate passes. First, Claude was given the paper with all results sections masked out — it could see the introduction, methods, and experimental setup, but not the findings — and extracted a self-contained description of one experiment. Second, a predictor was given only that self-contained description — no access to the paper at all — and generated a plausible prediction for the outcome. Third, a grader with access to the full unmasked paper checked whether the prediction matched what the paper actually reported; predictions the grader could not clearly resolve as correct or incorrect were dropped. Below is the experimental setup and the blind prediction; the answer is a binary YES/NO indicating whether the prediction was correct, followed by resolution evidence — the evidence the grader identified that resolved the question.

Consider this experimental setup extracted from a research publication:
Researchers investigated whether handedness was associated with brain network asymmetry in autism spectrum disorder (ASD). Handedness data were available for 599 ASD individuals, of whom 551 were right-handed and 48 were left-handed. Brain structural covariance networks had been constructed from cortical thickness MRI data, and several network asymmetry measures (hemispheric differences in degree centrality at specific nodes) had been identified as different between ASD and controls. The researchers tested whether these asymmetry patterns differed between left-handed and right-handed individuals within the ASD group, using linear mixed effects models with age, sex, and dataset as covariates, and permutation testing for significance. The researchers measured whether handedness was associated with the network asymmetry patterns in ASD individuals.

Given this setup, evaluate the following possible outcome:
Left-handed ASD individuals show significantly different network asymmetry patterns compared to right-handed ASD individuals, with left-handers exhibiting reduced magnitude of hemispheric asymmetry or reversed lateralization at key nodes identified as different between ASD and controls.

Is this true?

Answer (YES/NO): NO